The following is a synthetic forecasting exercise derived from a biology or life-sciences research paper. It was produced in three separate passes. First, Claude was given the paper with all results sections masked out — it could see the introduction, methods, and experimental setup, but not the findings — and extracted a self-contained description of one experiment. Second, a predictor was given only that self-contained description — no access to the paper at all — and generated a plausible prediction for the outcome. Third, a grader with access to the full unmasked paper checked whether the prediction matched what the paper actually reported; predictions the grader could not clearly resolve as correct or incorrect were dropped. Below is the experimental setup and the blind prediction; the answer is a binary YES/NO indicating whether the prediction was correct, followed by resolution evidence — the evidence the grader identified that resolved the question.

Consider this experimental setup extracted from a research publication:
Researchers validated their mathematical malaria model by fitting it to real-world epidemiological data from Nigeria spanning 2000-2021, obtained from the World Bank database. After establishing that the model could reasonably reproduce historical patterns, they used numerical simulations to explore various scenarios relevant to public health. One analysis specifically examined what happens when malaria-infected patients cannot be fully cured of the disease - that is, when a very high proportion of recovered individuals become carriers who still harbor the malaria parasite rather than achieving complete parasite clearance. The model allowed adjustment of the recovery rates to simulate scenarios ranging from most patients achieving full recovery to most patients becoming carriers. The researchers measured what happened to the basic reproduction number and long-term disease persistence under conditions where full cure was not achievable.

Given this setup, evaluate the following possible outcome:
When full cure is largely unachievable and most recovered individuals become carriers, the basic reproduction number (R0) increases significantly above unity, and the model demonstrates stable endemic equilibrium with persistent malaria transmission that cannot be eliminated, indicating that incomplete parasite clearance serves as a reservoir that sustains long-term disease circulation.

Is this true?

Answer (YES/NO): YES